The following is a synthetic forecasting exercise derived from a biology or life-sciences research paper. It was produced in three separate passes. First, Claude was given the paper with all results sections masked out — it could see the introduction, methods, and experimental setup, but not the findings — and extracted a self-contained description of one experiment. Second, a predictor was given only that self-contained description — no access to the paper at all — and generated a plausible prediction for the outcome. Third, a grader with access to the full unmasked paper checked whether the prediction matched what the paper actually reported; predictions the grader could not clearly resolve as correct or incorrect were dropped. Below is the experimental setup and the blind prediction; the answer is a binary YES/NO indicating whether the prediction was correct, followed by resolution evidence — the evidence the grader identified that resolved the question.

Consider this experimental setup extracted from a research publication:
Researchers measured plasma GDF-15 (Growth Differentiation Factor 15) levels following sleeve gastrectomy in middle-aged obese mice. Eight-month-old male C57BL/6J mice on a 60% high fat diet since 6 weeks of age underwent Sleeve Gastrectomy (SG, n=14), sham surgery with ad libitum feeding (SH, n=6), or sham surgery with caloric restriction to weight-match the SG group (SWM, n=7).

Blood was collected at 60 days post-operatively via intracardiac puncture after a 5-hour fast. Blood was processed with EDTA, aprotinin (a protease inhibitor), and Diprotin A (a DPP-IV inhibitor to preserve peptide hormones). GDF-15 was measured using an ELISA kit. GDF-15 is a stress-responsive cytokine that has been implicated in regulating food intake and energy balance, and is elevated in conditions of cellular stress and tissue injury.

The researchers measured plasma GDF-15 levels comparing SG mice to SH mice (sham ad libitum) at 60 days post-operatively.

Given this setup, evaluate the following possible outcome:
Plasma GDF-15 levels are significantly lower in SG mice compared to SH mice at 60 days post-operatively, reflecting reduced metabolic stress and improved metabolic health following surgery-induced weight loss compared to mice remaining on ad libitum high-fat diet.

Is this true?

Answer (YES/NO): YES